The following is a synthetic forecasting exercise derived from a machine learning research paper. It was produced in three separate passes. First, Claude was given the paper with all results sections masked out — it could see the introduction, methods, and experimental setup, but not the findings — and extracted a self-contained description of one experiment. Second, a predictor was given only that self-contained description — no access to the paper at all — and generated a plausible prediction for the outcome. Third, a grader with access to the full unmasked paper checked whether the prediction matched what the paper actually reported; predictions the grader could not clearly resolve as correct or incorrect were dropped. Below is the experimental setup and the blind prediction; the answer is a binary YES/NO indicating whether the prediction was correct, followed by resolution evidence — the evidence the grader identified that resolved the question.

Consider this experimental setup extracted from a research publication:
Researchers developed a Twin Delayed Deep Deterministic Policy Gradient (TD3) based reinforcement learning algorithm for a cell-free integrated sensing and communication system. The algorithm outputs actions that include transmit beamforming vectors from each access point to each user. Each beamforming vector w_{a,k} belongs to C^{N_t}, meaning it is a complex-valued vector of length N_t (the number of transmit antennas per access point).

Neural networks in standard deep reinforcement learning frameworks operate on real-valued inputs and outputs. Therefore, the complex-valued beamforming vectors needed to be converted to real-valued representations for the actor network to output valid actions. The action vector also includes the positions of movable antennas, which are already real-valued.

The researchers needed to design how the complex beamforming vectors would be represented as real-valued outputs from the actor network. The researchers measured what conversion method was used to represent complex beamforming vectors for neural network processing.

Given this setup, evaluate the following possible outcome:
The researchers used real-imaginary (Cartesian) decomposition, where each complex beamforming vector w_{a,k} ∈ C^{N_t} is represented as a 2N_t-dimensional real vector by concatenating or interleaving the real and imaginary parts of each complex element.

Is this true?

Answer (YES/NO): YES